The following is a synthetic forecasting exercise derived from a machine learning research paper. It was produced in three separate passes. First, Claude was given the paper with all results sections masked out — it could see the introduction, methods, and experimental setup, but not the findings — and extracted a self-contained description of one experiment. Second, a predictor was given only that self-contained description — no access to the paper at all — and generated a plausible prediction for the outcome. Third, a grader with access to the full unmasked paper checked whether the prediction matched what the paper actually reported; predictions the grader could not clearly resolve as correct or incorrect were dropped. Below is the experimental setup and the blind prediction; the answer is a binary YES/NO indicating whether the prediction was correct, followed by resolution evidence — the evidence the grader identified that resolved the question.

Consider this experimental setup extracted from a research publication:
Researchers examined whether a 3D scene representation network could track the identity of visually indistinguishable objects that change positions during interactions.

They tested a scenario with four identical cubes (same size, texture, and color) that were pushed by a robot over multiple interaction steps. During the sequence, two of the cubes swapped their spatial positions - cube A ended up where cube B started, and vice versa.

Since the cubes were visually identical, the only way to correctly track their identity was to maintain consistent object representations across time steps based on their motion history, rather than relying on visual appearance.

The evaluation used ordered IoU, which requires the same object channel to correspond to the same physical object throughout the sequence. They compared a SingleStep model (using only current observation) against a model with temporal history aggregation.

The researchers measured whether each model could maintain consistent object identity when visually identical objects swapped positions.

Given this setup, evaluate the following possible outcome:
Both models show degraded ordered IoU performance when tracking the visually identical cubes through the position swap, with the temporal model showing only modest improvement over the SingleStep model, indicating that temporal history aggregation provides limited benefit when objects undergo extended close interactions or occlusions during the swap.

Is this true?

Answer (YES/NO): NO